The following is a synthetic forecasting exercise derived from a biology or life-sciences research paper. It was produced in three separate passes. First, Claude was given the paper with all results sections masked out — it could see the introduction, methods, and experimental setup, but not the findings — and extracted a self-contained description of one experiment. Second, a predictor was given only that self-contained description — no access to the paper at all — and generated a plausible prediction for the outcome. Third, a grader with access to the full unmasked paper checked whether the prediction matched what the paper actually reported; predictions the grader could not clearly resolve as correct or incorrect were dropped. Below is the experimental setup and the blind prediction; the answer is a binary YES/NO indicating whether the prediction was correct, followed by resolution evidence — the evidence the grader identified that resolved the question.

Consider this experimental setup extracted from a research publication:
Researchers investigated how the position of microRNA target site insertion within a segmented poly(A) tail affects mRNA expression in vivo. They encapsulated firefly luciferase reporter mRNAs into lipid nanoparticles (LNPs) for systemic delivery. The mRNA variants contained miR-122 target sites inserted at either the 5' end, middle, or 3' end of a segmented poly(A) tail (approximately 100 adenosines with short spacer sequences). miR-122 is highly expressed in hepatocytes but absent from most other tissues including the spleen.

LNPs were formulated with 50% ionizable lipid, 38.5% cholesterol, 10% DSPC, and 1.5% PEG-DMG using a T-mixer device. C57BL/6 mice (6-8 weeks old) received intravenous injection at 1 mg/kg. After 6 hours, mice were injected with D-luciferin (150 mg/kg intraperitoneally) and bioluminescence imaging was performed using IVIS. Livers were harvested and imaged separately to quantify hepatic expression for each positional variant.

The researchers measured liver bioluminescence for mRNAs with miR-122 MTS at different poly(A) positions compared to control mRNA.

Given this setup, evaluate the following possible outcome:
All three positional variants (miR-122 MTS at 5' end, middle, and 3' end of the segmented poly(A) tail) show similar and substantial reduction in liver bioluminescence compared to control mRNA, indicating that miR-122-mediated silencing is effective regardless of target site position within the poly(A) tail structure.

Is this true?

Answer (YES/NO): NO